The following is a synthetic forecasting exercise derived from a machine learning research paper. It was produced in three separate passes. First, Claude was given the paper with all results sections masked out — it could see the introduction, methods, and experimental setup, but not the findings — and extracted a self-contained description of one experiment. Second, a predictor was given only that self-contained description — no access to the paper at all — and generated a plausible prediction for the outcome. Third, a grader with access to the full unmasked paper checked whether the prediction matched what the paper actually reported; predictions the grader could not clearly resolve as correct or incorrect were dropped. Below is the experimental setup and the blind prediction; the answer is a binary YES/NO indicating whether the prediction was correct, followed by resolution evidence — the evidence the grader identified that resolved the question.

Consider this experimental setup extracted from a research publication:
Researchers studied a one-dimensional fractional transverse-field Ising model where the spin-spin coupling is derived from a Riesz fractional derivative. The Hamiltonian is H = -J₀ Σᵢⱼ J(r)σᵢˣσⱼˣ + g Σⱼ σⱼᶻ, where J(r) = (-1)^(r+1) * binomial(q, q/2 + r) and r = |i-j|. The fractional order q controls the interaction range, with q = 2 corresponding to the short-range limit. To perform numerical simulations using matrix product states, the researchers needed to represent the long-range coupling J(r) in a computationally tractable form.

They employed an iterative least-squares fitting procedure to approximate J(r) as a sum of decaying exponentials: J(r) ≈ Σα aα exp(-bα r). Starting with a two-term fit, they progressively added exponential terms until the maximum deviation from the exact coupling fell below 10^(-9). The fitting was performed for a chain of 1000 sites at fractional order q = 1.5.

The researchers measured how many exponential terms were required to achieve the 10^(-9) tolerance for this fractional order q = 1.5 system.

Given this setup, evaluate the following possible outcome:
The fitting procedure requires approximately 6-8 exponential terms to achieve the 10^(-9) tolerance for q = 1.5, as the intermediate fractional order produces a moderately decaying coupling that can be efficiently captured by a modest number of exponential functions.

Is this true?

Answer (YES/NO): NO